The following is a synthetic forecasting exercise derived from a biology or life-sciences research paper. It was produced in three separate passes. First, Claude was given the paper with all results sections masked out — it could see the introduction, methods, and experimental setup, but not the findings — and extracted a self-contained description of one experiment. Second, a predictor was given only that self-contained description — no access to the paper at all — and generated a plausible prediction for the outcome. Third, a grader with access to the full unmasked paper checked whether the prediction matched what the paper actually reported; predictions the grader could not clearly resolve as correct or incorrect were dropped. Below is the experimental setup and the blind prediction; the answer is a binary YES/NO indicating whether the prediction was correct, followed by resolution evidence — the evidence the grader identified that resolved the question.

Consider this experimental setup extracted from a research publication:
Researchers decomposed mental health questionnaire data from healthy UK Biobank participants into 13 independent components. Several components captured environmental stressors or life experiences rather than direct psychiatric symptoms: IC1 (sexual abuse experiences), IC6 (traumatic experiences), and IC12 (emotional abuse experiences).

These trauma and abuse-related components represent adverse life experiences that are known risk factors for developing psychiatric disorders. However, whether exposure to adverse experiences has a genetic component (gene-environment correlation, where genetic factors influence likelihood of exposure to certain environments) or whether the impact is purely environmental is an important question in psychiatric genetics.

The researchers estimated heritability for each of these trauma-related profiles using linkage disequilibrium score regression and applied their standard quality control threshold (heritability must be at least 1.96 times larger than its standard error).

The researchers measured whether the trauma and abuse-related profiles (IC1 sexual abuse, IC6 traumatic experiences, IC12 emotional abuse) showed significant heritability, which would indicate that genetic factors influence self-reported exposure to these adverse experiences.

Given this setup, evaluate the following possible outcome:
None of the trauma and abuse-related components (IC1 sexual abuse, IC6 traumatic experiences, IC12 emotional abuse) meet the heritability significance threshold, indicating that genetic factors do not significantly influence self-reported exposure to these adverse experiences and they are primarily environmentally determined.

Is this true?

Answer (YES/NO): NO